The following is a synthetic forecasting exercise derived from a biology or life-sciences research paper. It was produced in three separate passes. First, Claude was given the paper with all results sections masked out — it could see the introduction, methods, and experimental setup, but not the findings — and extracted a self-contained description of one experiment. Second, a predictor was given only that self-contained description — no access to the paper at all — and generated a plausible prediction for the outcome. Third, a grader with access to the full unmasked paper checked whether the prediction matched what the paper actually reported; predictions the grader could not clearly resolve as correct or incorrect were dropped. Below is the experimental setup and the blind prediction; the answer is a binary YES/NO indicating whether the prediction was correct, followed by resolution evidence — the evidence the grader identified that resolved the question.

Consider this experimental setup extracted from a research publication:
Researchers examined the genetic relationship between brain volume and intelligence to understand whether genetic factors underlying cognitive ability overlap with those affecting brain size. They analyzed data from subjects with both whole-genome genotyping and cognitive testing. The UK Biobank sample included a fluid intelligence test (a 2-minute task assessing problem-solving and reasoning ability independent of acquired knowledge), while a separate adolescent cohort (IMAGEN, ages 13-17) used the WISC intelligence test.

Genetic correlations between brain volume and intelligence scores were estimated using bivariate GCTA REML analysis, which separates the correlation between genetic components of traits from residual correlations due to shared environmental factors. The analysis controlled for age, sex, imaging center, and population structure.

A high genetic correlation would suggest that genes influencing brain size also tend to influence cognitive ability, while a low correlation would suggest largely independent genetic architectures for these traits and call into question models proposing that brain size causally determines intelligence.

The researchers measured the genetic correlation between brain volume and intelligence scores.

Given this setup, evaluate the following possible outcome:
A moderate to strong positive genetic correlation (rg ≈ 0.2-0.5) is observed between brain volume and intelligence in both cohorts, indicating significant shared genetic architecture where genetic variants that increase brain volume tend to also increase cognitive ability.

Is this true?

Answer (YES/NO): NO